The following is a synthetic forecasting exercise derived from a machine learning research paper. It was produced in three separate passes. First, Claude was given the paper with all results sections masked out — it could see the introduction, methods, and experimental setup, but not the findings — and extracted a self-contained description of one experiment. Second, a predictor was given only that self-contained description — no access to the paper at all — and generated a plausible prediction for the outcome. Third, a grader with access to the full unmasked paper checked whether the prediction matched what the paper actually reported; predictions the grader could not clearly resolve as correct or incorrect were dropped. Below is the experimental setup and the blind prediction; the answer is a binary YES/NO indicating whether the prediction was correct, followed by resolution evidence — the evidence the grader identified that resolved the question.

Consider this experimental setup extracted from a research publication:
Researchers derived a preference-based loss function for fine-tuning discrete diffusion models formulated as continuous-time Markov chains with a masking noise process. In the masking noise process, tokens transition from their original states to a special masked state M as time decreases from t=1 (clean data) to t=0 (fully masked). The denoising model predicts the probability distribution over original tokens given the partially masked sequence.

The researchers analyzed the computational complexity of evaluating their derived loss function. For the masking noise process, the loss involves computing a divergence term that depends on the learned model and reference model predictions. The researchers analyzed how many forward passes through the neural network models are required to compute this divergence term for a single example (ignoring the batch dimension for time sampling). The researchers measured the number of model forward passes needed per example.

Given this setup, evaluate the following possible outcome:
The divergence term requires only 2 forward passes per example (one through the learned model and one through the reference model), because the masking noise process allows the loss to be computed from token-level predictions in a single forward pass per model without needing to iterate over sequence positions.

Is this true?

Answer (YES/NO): NO